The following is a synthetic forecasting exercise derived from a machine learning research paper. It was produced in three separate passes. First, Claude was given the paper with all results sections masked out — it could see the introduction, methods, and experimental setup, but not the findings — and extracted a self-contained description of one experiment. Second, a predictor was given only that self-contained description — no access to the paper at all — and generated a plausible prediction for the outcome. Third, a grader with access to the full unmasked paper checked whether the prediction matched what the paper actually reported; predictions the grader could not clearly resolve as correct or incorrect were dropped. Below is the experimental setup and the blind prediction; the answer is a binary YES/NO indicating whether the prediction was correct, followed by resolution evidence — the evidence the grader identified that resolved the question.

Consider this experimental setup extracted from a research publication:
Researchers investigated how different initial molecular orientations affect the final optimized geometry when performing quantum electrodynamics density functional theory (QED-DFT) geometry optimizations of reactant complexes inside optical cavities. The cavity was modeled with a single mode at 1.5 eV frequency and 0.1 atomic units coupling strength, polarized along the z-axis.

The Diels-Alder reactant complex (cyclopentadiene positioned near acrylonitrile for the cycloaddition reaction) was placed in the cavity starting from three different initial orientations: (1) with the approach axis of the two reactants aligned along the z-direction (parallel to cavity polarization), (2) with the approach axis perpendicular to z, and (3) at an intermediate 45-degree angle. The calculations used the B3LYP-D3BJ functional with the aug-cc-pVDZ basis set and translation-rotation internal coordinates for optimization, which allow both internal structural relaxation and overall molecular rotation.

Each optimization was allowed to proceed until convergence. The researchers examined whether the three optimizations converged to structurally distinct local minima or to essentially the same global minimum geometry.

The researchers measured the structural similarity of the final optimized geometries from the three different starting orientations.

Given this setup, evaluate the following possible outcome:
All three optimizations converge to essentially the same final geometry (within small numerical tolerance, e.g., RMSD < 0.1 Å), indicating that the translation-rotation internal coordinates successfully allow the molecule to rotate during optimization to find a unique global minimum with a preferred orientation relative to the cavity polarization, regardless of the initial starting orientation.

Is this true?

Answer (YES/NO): YES